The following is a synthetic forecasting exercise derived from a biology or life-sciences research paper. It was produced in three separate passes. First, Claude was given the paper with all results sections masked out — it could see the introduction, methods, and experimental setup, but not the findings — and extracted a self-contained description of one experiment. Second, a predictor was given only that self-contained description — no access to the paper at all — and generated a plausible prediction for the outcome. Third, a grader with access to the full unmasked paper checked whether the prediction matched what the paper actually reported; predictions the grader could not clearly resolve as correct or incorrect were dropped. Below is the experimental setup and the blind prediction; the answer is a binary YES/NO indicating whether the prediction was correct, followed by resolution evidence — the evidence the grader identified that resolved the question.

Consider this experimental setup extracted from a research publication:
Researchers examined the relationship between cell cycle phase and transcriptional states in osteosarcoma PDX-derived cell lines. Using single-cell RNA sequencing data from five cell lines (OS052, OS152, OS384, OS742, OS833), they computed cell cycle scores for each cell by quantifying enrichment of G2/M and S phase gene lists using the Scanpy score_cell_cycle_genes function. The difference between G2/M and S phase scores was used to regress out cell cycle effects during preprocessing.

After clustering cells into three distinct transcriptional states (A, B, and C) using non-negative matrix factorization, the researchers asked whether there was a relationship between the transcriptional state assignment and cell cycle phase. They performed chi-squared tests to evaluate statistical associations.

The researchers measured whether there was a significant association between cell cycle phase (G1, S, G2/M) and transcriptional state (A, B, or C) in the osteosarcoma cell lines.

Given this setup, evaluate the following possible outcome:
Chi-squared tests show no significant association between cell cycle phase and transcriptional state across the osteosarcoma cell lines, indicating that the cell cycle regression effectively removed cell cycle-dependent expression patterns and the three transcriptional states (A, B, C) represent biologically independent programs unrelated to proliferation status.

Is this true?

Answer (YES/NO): NO